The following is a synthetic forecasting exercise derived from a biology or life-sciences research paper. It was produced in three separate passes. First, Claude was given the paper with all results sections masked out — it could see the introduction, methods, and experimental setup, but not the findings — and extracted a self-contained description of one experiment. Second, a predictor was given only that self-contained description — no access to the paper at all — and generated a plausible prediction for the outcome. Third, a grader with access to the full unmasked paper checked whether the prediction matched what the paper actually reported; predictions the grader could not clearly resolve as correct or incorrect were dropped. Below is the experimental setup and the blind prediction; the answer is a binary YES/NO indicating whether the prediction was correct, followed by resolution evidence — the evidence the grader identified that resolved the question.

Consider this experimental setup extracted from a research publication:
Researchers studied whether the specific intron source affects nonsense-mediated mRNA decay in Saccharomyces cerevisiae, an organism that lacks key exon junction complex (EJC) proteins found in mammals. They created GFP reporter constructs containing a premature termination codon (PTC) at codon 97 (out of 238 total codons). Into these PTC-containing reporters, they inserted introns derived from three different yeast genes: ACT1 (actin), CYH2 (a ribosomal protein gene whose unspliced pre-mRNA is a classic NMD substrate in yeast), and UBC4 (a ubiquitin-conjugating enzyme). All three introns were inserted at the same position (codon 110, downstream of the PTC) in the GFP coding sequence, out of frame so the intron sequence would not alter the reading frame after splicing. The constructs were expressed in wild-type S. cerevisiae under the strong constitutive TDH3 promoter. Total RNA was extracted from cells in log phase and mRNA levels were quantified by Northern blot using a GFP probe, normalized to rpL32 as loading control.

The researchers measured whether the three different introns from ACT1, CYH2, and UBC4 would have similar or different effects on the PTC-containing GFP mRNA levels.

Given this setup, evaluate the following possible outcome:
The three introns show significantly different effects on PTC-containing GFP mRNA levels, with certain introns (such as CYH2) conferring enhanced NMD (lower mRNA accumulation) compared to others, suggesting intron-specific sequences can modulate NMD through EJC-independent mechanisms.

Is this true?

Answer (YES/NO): YES